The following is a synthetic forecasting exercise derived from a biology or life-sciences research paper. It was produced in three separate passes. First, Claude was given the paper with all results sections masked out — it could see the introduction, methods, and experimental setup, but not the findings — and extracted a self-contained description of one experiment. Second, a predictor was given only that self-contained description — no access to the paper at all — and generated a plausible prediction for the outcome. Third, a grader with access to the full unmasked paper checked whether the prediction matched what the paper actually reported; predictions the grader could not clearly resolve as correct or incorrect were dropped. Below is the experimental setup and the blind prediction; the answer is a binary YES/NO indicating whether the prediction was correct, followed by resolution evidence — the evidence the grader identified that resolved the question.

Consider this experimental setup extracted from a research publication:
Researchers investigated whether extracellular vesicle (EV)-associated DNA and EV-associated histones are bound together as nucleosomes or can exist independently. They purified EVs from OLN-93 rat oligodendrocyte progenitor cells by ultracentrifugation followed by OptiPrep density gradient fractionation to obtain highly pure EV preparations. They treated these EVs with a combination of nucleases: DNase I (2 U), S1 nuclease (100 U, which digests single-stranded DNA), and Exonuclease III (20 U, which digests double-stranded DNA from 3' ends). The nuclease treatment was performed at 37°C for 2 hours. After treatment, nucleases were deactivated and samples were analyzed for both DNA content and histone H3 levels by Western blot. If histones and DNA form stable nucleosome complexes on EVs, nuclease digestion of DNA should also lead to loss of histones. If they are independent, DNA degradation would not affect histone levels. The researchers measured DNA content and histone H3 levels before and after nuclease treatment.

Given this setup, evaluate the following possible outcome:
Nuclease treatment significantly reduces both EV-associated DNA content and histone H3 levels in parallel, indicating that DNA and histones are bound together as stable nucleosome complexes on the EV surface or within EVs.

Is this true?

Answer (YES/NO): NO